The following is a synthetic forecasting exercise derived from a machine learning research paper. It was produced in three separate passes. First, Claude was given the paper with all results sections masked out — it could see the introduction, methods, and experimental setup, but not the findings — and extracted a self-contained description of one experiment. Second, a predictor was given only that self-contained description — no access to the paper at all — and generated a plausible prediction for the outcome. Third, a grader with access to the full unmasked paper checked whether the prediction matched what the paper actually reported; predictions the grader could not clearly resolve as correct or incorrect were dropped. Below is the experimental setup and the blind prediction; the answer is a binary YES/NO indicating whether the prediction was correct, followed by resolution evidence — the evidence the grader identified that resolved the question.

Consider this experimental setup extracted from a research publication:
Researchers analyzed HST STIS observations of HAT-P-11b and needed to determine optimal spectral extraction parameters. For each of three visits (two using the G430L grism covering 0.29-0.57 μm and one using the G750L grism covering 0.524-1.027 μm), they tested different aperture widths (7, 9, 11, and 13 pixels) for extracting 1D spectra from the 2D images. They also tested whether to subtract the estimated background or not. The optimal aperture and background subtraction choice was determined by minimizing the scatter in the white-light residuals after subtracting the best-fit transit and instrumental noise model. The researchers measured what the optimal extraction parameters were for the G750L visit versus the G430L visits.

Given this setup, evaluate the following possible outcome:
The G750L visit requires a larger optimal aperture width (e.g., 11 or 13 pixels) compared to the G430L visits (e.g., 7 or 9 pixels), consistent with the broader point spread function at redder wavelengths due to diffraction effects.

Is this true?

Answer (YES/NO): NO